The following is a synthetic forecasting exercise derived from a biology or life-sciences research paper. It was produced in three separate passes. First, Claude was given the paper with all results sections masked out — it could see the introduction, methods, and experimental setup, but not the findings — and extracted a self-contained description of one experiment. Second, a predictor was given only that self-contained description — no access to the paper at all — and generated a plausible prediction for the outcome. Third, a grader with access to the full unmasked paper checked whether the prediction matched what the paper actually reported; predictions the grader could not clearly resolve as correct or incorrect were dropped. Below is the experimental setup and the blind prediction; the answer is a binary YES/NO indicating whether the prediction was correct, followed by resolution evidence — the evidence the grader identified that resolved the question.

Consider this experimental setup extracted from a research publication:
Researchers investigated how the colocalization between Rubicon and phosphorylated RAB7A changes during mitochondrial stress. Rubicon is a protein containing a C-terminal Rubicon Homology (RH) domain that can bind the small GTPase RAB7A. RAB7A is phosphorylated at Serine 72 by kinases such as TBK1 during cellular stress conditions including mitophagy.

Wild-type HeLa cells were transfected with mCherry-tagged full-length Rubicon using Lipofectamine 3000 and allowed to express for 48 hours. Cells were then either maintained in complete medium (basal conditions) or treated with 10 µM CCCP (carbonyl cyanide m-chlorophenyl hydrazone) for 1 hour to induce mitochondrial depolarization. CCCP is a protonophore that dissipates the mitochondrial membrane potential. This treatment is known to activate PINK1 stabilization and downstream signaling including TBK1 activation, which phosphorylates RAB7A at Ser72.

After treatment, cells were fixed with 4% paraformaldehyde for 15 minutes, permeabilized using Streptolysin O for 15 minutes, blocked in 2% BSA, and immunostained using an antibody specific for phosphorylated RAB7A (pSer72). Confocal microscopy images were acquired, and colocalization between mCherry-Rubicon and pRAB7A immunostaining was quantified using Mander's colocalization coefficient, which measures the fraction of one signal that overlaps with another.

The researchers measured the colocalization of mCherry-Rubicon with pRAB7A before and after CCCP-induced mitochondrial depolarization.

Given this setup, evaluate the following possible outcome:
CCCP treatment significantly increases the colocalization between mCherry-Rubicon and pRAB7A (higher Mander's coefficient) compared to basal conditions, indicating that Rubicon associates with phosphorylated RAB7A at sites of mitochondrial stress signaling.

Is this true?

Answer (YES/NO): NO